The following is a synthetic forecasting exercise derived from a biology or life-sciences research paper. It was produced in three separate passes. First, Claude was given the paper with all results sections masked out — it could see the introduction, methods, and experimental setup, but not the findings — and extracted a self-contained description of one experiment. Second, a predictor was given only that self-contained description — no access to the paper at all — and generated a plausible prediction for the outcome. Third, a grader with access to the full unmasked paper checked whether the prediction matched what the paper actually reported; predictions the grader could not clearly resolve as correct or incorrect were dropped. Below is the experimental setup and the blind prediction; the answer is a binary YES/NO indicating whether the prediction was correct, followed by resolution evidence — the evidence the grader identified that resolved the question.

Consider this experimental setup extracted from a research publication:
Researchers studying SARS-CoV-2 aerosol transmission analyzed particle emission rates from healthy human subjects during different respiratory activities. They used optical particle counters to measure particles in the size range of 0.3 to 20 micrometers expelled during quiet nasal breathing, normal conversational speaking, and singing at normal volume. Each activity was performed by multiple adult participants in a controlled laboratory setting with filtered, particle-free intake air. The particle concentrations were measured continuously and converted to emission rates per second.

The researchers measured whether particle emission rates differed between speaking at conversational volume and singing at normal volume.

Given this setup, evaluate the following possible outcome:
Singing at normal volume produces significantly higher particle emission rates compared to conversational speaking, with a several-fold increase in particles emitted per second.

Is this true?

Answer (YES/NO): YES